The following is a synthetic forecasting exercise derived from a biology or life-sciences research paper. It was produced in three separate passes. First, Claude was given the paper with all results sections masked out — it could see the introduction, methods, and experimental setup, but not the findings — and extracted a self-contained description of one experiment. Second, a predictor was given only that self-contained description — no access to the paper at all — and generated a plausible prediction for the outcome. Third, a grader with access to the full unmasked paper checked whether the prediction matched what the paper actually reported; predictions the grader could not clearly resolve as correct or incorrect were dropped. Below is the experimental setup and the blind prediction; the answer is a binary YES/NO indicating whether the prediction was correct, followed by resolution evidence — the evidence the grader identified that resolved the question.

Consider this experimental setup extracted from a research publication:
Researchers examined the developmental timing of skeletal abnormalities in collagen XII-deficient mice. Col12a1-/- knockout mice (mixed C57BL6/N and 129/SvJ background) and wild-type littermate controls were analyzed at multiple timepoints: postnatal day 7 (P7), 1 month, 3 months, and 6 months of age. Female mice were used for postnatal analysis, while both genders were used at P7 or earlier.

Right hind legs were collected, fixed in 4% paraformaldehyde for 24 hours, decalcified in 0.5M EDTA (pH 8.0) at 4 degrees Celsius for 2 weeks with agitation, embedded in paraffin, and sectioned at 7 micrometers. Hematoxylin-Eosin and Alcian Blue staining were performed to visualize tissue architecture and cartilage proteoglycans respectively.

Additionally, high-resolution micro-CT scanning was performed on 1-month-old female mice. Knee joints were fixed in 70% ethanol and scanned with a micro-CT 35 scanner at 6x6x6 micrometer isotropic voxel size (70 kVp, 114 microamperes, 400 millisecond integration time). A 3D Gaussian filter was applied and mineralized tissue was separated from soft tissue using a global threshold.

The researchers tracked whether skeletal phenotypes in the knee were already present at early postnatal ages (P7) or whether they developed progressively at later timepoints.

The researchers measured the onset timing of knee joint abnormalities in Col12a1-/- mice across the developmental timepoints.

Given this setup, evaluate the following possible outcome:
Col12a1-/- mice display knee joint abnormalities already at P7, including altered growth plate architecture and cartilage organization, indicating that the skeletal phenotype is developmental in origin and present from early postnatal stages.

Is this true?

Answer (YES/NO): NO